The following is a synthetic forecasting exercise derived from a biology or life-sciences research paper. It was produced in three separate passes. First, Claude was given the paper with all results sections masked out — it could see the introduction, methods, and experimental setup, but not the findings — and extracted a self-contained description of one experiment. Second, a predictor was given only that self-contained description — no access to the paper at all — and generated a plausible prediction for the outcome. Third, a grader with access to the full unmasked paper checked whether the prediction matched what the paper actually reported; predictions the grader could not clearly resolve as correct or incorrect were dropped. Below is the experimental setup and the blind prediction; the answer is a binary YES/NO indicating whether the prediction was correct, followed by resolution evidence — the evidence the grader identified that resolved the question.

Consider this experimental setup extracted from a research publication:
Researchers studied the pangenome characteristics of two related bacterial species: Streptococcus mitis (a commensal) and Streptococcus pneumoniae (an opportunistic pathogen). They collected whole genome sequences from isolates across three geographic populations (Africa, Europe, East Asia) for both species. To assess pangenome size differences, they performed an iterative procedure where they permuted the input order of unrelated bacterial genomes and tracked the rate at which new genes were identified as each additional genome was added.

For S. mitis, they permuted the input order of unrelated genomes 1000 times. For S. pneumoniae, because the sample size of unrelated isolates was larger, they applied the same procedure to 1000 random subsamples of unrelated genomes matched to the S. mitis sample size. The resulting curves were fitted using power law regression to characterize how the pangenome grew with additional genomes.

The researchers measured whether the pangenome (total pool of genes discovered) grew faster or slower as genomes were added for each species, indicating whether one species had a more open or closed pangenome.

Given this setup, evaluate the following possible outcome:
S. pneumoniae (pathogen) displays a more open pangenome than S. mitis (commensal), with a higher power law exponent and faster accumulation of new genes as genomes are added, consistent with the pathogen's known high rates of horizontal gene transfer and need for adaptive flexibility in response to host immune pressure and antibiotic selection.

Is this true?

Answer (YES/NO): NO